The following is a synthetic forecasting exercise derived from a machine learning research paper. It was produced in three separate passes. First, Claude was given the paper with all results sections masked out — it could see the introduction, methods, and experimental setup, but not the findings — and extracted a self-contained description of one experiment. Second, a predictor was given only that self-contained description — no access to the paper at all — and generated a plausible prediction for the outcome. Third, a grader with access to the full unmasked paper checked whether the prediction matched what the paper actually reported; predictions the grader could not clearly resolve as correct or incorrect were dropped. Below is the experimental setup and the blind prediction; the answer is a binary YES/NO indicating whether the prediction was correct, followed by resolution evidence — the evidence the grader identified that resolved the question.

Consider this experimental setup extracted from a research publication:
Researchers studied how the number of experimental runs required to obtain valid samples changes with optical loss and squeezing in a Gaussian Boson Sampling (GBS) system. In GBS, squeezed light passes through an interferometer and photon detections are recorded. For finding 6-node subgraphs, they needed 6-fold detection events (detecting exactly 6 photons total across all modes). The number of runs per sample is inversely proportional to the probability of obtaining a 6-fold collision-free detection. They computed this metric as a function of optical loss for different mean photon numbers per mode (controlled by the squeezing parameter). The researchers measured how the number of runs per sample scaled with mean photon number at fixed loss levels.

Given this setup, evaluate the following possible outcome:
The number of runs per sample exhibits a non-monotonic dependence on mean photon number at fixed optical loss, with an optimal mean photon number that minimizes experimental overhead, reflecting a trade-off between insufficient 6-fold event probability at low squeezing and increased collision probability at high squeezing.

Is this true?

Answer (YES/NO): NO